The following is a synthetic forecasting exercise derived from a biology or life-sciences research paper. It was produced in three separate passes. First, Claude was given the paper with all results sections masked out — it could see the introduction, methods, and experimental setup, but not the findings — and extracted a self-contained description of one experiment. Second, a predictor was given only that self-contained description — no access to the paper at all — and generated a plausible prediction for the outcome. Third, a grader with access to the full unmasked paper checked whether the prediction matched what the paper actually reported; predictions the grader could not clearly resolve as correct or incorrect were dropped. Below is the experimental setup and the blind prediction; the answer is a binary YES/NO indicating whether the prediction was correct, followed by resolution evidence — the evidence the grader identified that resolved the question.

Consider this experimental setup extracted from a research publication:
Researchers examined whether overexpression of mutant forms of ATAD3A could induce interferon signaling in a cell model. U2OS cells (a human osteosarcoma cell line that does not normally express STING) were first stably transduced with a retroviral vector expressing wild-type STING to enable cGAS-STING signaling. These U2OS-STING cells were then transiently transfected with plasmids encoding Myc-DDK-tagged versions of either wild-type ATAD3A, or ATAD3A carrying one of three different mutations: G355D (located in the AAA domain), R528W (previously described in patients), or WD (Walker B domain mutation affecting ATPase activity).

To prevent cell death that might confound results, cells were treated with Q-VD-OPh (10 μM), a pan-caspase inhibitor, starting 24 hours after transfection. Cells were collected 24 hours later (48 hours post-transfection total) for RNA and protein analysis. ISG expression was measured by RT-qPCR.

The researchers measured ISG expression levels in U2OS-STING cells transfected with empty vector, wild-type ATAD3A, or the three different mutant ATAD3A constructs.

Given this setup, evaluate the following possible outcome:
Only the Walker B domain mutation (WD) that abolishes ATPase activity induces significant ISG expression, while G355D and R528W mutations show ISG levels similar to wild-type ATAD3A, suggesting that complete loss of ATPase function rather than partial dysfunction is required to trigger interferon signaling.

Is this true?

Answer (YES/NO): NO